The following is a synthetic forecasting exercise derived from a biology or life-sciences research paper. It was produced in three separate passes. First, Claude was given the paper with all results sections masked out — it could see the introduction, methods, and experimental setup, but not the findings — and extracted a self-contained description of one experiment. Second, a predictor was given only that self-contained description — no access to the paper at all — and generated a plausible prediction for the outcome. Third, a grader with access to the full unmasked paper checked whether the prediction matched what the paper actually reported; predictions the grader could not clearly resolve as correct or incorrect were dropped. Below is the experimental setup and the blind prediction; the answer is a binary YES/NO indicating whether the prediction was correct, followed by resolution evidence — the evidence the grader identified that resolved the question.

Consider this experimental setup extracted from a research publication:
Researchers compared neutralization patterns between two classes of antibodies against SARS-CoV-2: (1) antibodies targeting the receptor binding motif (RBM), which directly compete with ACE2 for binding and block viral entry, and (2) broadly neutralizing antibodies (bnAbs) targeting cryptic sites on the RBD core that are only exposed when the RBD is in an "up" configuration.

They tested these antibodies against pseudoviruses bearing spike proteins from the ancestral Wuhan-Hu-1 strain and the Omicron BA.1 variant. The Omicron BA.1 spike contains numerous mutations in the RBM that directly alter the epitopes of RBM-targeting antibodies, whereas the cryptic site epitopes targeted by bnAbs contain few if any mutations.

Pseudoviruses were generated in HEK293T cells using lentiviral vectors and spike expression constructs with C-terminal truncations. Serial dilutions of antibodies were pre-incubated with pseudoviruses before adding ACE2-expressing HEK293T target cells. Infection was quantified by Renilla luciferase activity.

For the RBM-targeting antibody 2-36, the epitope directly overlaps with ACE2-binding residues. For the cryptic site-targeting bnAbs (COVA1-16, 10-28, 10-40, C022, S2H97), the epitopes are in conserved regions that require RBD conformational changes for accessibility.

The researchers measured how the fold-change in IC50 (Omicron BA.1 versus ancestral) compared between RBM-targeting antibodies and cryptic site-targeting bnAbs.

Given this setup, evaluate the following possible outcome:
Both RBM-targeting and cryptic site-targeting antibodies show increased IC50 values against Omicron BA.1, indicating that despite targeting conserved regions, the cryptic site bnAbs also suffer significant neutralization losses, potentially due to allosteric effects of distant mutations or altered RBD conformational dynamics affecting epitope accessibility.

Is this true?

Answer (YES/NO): NO